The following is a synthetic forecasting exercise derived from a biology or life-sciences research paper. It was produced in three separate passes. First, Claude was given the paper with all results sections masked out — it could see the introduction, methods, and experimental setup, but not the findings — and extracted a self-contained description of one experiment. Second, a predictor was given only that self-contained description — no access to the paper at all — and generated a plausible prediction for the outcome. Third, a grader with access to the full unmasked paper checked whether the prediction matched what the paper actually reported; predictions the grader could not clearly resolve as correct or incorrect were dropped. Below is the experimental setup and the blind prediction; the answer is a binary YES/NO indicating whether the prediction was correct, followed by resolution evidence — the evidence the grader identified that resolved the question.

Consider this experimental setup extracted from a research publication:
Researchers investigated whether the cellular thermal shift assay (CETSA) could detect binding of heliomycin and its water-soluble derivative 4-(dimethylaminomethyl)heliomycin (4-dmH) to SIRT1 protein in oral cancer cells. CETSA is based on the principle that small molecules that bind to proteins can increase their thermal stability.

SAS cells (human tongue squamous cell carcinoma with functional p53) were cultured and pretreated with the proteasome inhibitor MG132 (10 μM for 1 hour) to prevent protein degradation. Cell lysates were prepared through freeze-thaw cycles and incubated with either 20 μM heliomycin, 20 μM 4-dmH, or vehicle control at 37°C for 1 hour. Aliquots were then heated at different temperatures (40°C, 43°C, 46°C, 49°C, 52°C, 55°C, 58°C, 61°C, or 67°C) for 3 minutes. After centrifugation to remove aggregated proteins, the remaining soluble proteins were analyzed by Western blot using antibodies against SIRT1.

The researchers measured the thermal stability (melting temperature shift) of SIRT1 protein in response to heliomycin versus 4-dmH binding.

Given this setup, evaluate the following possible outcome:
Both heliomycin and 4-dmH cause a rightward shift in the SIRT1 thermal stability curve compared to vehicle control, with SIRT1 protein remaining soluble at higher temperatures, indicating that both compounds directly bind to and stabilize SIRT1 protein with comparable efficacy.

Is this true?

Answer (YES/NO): NO